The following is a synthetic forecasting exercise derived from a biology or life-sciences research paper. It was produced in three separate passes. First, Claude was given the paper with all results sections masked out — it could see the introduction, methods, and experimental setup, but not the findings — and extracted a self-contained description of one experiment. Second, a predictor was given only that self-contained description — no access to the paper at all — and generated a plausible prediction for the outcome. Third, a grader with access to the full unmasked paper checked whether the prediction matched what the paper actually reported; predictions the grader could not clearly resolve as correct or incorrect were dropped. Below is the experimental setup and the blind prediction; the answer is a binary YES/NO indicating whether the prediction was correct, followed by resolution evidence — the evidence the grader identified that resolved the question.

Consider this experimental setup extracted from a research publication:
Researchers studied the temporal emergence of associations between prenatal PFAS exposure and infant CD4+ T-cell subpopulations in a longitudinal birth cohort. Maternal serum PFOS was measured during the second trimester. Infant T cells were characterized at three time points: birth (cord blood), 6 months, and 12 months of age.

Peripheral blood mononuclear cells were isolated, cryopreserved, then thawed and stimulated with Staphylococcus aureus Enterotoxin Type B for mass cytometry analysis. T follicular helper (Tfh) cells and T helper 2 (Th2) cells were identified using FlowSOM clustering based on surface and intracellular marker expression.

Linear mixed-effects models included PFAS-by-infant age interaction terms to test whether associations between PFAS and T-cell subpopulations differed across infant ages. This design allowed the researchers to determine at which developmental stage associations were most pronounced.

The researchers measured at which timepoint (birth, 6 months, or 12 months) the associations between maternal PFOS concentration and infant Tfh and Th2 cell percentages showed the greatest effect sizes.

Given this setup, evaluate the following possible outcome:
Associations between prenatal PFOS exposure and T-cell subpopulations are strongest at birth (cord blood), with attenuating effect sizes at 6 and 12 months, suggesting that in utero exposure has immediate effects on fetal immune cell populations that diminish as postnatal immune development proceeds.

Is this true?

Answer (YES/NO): NO